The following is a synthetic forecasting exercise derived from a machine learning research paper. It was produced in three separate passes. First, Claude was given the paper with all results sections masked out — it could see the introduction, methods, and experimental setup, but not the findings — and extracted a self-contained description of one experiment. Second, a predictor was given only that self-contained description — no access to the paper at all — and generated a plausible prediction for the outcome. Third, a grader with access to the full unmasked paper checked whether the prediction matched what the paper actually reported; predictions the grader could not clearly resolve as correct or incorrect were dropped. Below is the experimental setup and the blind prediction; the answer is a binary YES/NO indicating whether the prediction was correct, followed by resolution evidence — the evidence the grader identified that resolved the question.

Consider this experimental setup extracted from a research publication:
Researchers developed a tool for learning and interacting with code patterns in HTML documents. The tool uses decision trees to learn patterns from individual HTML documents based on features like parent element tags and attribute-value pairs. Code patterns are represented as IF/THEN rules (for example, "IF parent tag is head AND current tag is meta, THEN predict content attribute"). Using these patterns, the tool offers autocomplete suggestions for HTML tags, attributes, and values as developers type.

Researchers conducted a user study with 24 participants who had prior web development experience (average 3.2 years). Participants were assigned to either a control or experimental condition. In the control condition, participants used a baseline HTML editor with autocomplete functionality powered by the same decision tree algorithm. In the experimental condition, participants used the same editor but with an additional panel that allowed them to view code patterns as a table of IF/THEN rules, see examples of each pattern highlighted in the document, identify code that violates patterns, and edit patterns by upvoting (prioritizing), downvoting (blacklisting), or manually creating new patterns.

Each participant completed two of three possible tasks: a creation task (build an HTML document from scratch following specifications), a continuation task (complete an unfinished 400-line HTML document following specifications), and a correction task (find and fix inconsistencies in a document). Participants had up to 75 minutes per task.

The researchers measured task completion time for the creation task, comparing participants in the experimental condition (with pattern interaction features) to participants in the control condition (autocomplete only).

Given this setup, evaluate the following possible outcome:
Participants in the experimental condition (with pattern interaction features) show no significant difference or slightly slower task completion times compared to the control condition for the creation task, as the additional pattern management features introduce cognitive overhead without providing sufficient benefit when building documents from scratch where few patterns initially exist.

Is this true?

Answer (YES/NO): NO